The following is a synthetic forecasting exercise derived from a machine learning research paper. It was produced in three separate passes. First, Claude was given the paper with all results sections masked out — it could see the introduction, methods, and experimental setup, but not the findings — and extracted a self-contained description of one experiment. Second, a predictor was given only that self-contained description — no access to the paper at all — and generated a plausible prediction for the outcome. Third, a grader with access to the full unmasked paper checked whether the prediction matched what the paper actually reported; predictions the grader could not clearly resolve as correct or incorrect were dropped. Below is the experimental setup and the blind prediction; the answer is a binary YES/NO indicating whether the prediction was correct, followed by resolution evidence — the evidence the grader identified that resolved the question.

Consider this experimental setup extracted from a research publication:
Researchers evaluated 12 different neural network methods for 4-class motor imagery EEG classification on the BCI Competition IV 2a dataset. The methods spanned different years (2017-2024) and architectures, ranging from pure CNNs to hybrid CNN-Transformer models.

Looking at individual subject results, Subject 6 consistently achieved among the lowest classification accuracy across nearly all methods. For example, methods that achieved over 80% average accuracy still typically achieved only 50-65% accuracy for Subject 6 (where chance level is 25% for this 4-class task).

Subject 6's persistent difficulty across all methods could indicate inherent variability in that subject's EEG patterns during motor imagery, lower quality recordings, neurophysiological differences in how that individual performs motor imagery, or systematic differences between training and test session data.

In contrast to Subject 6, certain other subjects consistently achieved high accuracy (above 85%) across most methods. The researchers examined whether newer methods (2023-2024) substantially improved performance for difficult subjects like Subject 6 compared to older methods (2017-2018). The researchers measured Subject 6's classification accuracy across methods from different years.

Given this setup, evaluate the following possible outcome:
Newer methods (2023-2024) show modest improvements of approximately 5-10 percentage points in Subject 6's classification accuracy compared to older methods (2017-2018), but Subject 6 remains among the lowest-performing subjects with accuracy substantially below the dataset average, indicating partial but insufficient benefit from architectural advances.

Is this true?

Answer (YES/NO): NO